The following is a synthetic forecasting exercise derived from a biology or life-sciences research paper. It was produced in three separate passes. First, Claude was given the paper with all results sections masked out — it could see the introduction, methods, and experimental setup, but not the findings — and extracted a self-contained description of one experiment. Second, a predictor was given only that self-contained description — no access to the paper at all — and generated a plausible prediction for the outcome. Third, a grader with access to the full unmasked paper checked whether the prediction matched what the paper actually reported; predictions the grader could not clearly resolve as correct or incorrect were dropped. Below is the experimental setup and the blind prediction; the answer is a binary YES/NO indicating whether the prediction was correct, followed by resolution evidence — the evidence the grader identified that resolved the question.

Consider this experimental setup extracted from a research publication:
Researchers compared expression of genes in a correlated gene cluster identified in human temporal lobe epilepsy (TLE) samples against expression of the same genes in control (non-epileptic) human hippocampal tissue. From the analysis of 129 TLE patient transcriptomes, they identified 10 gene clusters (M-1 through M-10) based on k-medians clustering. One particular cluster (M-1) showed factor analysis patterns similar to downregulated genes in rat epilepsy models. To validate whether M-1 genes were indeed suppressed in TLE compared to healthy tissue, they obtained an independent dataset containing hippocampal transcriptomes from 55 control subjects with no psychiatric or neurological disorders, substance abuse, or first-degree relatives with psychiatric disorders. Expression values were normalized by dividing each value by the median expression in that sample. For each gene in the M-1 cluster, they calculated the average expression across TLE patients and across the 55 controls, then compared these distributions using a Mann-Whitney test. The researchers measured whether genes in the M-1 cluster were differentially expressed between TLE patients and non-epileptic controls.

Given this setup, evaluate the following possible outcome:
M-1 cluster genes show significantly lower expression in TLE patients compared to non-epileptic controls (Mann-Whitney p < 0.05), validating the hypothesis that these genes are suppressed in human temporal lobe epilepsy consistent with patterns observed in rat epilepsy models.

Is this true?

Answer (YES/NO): YES